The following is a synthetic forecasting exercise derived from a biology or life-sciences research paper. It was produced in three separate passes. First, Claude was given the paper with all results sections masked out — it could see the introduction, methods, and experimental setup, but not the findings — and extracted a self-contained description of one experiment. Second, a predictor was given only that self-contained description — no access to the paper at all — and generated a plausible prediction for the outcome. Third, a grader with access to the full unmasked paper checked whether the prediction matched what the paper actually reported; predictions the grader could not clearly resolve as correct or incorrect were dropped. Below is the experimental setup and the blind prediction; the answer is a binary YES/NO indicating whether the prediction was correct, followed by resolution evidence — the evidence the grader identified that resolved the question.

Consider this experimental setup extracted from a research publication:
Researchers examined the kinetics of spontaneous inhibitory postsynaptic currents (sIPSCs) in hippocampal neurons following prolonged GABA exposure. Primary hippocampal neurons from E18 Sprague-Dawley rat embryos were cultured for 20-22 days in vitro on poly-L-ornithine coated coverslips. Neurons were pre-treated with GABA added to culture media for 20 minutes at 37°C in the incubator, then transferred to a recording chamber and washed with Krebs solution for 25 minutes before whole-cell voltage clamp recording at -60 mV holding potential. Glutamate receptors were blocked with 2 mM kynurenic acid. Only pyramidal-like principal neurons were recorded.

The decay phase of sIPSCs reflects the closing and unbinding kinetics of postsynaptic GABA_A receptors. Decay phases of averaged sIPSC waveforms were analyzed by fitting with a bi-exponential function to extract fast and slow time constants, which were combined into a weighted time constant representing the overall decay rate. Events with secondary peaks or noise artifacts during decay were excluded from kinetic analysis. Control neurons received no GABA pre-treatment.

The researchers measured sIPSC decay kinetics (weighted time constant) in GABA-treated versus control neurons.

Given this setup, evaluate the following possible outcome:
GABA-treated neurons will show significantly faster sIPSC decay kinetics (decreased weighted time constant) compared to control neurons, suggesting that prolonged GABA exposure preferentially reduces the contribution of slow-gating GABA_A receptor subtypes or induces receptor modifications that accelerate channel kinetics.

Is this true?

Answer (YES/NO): NO